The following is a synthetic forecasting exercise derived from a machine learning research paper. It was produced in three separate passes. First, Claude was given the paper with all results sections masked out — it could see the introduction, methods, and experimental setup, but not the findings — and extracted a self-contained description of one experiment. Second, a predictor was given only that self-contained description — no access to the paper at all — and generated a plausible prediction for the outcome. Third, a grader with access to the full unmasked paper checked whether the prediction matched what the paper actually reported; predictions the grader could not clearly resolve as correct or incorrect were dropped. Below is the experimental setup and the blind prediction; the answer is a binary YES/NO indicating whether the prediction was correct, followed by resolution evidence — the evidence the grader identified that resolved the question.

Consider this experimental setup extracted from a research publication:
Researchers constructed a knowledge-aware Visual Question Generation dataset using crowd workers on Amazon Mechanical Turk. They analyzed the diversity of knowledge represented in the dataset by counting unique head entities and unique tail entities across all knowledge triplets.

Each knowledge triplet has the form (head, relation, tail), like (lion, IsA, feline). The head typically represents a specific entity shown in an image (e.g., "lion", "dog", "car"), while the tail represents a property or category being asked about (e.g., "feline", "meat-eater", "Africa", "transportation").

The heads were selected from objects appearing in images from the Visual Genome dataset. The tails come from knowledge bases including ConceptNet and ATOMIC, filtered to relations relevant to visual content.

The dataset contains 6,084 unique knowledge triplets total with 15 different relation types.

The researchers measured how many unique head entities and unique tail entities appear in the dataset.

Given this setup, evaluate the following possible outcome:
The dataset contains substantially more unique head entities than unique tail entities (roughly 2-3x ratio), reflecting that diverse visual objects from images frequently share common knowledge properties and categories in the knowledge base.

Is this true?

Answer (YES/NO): NO